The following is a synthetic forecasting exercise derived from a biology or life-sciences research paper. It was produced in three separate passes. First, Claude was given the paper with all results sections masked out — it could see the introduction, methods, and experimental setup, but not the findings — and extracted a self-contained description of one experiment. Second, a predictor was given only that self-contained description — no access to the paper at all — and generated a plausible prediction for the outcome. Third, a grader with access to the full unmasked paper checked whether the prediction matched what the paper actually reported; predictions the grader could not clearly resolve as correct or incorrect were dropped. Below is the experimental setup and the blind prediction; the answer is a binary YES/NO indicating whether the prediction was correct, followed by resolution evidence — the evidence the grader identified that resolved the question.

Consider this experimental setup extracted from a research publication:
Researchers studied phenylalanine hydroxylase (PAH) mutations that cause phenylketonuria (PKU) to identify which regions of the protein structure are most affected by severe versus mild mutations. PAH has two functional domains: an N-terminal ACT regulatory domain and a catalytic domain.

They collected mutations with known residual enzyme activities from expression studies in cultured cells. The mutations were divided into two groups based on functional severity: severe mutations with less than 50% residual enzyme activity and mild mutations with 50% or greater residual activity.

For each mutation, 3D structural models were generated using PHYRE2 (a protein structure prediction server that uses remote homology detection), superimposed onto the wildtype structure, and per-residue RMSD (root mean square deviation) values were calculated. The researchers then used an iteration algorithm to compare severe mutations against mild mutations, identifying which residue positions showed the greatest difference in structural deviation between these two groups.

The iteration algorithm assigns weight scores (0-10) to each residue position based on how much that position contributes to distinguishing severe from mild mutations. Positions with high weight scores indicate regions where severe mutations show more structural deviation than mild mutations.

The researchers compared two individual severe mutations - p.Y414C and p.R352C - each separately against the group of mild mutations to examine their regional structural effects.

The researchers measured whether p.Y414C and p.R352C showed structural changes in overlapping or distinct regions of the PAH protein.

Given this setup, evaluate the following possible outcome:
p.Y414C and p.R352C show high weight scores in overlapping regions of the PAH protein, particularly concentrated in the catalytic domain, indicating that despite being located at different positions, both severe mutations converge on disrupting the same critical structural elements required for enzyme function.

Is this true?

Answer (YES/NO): NO